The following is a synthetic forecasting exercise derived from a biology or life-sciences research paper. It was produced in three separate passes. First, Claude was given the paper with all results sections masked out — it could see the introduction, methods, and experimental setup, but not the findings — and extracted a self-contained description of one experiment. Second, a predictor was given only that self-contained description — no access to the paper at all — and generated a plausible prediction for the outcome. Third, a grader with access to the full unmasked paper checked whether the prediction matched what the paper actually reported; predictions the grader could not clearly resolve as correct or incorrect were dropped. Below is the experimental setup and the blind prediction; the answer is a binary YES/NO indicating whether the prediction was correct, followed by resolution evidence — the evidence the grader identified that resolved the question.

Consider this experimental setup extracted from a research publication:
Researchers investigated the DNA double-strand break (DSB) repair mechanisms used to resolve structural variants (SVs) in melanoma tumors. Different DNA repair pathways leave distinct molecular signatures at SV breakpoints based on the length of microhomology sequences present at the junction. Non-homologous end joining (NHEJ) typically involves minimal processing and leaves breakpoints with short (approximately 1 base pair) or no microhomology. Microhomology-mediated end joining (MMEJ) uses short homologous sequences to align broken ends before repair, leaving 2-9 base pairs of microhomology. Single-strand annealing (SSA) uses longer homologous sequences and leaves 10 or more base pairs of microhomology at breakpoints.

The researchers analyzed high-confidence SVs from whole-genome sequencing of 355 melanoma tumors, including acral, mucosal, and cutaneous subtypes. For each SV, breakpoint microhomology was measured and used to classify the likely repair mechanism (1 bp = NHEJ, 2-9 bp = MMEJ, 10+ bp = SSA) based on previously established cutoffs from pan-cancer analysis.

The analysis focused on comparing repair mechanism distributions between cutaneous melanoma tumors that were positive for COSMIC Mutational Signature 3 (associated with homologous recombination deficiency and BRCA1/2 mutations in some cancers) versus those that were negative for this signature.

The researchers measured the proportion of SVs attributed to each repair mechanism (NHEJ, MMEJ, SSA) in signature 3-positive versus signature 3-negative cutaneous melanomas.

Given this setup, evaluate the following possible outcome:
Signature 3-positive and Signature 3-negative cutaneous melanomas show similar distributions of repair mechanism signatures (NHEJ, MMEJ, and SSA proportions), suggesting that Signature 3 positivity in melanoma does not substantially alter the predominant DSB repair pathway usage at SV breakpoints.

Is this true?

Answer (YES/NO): NO